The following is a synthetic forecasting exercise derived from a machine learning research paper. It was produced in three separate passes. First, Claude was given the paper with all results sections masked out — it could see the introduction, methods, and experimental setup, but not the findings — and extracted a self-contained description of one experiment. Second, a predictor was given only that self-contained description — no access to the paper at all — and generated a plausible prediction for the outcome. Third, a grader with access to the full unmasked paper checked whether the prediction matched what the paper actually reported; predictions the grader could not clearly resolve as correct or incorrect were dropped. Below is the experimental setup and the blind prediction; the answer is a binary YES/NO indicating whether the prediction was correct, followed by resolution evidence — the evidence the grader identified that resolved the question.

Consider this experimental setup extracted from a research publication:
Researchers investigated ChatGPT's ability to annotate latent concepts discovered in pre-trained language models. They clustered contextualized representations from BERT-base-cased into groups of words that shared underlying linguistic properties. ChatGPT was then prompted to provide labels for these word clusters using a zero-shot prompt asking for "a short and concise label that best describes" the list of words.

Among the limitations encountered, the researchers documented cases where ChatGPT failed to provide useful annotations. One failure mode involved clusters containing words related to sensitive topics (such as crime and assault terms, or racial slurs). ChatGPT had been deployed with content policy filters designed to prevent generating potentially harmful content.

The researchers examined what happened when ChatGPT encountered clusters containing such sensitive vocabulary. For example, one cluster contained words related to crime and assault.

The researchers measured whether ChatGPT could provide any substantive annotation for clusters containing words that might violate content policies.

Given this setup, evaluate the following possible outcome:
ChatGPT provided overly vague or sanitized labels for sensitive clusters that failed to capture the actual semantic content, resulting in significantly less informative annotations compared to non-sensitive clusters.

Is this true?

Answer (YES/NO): NO